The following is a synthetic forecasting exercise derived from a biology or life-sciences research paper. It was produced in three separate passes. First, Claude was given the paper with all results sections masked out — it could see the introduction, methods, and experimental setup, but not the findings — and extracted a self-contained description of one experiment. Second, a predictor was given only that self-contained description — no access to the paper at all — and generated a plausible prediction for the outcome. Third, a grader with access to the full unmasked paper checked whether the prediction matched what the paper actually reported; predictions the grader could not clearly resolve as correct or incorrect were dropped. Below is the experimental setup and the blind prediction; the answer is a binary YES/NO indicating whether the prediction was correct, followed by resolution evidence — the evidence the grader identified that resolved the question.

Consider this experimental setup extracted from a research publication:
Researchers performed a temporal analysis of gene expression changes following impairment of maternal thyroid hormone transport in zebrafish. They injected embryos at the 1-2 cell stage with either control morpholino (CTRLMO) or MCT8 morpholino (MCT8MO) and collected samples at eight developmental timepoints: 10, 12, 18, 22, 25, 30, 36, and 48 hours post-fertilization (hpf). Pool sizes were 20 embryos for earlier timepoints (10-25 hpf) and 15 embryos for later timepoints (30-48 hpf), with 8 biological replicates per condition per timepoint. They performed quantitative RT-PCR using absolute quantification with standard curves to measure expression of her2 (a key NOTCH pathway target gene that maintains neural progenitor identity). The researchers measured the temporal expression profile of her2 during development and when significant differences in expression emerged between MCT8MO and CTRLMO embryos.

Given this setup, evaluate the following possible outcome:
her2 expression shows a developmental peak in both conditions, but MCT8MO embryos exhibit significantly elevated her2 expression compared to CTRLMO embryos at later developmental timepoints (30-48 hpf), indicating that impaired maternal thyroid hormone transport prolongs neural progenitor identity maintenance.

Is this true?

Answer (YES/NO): NO